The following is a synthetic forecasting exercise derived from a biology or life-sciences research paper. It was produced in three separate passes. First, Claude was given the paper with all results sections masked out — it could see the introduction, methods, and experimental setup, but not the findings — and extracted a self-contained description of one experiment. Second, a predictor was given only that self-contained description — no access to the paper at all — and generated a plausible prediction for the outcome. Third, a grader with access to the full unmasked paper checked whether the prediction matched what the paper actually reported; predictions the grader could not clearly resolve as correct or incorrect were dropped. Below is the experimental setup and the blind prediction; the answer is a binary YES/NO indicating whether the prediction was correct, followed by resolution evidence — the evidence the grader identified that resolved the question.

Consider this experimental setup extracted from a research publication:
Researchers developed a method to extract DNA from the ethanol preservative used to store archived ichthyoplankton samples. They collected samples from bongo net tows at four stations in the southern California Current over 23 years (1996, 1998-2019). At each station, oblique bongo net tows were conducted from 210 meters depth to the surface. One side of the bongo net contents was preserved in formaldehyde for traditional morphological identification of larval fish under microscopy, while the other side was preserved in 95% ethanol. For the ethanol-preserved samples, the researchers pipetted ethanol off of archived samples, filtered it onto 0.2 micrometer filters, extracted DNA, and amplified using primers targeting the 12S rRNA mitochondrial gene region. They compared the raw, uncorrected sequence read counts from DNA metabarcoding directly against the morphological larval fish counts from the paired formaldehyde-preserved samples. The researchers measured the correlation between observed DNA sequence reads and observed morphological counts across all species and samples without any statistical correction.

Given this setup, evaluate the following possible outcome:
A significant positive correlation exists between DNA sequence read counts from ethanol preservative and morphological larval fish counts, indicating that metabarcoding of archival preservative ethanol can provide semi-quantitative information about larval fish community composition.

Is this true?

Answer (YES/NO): NO